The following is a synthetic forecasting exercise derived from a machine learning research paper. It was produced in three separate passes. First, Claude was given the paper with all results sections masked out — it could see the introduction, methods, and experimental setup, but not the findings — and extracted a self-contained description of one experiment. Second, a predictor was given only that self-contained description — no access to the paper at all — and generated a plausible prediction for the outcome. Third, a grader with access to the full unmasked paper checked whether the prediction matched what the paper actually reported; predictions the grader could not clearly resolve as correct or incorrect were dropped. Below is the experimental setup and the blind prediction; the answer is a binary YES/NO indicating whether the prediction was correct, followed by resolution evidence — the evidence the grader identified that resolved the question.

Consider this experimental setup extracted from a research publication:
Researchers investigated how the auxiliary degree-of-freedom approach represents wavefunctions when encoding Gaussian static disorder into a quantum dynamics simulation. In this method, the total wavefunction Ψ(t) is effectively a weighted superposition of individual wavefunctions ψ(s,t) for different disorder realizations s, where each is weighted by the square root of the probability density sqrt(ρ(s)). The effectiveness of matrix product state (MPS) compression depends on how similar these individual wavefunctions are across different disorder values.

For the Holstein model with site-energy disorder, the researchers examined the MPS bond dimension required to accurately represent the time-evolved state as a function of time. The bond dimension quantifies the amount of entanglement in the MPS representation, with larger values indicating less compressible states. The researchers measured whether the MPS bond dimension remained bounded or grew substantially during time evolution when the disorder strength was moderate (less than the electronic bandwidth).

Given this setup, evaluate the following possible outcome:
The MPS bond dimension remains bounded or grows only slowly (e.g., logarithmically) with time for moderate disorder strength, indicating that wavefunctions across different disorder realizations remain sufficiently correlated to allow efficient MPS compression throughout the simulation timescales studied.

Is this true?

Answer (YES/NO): YES